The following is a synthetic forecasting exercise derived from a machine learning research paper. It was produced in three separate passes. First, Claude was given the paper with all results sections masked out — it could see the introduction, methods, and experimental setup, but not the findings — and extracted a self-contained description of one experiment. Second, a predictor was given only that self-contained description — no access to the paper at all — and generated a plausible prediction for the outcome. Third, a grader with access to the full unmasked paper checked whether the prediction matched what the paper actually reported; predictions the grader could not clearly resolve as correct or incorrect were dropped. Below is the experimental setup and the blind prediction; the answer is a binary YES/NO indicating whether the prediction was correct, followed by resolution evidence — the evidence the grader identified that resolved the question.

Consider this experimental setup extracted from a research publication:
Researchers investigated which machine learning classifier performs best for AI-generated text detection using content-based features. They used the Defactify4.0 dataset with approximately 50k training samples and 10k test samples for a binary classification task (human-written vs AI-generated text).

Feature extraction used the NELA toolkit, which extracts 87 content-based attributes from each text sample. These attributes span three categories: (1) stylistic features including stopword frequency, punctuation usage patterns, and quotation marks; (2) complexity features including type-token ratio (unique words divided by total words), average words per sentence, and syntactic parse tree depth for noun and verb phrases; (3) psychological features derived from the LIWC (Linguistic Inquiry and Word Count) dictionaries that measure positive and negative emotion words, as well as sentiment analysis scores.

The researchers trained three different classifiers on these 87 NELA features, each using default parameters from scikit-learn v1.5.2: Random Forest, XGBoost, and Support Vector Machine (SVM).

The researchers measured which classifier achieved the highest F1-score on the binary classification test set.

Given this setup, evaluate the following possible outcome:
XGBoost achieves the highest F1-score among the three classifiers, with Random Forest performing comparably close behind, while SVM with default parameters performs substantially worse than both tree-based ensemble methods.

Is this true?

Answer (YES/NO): YES